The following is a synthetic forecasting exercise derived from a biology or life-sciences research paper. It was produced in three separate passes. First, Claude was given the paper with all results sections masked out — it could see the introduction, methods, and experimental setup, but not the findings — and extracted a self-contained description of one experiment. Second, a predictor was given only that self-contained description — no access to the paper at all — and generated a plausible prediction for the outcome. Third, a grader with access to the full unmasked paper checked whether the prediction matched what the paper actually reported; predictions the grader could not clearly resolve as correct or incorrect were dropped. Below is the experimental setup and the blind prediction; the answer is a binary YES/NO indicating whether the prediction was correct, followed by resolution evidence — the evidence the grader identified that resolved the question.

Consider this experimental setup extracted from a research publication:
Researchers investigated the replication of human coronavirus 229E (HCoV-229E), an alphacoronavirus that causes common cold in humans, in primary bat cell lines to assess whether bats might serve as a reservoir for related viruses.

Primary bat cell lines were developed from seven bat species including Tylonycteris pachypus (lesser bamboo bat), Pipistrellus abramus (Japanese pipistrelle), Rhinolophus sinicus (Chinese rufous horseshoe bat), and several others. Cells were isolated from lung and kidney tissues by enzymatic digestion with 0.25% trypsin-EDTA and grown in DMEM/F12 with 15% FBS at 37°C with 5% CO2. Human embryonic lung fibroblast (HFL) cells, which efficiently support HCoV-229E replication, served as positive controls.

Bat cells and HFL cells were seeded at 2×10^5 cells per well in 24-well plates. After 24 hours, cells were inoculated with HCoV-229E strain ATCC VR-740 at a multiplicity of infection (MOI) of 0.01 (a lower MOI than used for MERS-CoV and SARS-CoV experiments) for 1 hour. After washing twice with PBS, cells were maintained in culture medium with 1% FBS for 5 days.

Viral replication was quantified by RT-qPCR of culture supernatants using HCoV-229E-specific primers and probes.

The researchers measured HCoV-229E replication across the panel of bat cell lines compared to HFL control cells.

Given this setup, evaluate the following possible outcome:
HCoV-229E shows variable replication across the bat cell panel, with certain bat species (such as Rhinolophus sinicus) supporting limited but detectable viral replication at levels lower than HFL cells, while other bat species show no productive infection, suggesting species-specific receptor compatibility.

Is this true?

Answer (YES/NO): NO